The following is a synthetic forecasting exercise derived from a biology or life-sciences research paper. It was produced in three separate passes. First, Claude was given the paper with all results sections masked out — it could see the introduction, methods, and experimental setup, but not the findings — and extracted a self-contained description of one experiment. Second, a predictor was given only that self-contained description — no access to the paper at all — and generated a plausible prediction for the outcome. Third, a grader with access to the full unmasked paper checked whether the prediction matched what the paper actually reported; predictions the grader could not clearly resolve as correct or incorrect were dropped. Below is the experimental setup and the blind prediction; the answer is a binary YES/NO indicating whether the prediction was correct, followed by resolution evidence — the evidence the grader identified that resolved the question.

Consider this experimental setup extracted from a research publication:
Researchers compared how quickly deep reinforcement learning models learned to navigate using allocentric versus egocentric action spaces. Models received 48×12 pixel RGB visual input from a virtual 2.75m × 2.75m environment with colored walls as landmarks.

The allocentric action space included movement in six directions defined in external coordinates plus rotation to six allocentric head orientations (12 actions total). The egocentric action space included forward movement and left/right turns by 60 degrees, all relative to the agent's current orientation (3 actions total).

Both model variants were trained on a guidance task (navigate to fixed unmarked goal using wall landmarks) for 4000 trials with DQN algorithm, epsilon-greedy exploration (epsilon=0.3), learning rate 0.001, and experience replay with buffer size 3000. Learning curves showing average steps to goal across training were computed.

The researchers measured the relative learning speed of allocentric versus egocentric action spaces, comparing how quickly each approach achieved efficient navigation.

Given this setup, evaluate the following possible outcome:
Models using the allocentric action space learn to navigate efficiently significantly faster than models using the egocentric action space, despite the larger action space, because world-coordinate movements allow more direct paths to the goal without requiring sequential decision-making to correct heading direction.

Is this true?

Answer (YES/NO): NO